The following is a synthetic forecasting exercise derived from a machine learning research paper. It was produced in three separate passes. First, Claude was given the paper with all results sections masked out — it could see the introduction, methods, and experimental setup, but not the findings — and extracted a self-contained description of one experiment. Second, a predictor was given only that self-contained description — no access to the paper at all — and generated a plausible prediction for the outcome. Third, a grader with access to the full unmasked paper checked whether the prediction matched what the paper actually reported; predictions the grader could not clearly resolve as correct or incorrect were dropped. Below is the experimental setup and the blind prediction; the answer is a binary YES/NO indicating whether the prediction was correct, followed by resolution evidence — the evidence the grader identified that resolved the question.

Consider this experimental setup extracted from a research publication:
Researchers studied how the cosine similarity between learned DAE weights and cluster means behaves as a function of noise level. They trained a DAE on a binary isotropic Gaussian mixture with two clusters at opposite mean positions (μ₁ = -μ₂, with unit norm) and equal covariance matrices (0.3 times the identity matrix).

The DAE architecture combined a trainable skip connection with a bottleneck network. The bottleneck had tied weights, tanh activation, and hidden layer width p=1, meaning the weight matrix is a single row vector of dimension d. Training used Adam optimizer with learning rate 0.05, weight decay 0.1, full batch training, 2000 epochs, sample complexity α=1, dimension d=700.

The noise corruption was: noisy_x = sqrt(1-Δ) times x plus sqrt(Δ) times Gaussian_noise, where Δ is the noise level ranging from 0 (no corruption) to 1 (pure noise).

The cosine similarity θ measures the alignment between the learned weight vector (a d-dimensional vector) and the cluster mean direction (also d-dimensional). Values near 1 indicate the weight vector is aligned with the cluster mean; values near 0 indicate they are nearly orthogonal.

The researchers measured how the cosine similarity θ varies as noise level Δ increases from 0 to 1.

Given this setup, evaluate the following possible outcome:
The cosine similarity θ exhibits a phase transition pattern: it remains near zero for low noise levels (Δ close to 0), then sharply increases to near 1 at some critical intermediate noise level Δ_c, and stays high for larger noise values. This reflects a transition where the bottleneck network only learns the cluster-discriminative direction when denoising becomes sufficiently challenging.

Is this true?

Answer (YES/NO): NO